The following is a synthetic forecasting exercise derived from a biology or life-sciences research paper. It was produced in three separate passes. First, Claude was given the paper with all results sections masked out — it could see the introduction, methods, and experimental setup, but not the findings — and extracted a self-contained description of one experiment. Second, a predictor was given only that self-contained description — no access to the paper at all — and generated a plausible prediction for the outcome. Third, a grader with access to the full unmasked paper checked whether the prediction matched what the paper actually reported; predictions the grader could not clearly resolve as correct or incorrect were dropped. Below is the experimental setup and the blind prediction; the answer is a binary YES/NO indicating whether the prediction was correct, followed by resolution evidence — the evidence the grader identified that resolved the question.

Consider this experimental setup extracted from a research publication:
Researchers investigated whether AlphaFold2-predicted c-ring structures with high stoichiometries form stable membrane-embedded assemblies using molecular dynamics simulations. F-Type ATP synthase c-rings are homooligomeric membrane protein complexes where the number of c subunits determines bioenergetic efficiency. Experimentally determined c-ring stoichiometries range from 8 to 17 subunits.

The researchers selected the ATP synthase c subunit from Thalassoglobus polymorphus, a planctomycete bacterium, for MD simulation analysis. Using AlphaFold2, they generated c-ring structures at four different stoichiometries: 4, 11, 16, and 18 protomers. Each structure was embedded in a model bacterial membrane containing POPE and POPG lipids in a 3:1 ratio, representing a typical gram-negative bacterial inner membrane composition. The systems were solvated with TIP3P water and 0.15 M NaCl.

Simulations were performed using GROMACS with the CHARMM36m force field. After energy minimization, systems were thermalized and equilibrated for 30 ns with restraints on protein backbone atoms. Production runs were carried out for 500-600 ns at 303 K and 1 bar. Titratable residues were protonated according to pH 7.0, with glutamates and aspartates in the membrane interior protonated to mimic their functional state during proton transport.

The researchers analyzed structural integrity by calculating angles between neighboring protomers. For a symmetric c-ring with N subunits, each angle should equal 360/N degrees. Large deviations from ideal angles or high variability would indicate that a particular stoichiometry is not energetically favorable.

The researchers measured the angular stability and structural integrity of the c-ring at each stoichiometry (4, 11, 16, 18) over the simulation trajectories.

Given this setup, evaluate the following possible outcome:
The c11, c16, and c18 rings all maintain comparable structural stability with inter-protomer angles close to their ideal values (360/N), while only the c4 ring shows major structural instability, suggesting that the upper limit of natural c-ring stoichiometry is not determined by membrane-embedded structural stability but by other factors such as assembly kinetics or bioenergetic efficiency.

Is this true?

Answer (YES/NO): NO